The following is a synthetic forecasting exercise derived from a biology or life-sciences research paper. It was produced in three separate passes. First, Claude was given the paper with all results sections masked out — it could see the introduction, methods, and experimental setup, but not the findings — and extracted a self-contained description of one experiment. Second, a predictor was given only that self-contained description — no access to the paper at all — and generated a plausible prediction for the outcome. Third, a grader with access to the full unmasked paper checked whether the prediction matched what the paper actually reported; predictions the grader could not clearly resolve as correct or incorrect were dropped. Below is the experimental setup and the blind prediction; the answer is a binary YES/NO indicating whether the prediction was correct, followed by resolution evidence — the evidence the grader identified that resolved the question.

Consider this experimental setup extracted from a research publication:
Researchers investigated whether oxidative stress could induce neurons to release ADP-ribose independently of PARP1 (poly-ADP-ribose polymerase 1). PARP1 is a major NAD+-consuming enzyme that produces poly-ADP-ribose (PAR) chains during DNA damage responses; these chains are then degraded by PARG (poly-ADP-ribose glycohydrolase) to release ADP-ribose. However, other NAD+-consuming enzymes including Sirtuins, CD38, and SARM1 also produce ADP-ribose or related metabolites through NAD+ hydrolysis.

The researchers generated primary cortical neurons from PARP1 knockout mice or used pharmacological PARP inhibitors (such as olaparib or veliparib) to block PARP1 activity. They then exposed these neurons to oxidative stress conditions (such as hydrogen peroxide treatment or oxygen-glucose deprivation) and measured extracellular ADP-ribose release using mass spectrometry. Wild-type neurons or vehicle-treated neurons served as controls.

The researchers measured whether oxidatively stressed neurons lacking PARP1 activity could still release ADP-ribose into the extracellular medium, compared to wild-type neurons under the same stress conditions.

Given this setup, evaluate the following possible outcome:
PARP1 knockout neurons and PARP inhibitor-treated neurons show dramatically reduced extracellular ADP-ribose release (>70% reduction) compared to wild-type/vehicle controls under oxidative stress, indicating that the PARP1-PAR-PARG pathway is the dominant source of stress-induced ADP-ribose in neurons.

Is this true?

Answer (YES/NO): YES